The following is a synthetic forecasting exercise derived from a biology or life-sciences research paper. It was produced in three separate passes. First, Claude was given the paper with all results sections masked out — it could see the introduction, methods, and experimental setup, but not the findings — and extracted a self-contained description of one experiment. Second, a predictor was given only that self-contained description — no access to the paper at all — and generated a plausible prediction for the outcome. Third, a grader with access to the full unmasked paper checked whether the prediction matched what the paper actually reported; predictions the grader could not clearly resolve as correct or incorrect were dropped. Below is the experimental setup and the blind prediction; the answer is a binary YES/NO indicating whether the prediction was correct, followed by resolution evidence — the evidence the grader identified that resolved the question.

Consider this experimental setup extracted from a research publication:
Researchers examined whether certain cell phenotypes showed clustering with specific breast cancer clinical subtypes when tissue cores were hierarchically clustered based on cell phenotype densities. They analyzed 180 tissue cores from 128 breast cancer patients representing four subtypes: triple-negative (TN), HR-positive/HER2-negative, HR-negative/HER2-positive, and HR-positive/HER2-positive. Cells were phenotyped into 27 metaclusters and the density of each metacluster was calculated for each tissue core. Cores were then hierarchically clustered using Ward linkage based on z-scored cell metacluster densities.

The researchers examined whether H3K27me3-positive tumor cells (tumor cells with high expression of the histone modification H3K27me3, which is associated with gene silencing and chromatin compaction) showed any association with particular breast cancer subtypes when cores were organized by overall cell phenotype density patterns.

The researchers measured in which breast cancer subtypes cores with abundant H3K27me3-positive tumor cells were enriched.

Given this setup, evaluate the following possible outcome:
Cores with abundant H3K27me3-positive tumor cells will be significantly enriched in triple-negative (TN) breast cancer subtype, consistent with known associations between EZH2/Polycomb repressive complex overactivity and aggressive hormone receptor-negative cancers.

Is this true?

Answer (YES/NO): YES